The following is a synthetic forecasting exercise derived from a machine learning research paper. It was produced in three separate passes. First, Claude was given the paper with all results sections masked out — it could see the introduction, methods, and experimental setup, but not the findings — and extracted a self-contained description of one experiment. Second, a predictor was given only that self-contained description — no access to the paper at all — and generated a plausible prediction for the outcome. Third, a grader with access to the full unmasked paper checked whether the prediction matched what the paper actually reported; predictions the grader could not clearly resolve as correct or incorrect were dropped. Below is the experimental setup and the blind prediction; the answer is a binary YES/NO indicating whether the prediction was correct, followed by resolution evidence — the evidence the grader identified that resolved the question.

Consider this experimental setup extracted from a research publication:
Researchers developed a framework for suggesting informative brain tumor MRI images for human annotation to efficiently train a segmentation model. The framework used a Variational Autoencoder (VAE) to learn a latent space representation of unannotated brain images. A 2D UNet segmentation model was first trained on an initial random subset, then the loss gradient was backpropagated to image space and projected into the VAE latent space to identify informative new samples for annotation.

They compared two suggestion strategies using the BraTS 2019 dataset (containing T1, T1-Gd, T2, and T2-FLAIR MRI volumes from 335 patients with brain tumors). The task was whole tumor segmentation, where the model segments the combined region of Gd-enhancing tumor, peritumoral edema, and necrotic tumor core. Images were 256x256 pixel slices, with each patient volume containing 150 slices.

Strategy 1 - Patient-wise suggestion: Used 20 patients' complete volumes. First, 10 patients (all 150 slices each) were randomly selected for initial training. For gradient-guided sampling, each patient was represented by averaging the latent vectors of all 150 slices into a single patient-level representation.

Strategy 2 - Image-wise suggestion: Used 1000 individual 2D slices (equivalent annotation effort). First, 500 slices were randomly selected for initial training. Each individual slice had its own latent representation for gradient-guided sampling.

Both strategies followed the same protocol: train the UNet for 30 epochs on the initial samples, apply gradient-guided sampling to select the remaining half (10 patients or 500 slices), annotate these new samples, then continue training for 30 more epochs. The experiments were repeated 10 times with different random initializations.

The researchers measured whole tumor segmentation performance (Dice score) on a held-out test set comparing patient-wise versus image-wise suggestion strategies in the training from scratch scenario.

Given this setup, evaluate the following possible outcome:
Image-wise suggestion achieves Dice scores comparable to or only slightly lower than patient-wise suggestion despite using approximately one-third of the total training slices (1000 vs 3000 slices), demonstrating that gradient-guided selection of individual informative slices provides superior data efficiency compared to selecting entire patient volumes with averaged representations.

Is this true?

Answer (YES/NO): YES